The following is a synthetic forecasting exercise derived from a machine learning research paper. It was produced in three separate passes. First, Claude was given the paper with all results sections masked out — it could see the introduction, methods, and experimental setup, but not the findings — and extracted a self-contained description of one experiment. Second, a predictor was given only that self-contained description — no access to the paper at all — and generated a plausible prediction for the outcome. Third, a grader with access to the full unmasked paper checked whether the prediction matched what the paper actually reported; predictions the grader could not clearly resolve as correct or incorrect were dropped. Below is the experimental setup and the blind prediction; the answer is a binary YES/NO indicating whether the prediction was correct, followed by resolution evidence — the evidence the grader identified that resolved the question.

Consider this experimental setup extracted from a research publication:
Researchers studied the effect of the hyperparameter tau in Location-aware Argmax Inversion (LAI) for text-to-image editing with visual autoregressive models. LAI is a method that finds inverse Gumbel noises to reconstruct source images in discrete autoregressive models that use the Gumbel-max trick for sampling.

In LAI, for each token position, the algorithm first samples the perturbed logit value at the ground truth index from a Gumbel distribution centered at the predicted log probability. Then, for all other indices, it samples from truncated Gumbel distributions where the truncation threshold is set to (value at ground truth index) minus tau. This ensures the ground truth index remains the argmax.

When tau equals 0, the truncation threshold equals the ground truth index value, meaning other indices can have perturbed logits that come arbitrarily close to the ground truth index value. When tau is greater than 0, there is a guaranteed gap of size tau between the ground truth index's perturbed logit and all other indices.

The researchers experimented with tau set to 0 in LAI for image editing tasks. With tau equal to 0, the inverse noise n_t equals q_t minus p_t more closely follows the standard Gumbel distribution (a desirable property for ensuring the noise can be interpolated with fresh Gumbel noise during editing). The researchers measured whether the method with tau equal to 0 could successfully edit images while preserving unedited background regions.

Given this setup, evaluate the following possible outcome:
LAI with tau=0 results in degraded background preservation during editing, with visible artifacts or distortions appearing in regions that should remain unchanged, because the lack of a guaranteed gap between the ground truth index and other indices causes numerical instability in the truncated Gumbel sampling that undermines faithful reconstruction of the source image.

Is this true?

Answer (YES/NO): NO